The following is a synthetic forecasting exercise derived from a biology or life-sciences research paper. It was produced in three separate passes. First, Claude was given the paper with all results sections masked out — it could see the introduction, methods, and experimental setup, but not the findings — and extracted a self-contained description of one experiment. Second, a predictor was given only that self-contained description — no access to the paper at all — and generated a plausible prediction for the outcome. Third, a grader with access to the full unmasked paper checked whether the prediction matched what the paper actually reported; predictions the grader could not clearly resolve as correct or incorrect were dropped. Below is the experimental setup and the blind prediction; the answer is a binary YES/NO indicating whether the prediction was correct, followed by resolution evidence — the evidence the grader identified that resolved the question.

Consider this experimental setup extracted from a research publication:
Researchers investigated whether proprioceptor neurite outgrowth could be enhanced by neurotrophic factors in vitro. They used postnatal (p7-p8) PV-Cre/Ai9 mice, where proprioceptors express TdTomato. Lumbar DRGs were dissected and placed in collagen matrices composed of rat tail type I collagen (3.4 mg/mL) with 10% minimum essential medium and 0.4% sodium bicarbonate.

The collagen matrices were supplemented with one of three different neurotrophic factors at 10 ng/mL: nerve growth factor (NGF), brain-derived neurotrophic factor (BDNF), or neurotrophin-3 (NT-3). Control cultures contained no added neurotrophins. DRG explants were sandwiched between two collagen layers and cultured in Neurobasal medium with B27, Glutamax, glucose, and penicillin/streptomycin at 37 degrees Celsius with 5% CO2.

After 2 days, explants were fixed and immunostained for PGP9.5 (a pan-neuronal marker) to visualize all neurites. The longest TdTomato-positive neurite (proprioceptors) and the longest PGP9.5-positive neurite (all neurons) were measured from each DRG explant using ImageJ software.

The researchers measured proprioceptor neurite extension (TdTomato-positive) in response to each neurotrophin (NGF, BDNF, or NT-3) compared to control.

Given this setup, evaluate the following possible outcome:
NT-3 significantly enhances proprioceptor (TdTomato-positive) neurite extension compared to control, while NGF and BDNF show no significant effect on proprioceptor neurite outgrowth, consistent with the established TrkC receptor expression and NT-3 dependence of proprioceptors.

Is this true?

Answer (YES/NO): YES